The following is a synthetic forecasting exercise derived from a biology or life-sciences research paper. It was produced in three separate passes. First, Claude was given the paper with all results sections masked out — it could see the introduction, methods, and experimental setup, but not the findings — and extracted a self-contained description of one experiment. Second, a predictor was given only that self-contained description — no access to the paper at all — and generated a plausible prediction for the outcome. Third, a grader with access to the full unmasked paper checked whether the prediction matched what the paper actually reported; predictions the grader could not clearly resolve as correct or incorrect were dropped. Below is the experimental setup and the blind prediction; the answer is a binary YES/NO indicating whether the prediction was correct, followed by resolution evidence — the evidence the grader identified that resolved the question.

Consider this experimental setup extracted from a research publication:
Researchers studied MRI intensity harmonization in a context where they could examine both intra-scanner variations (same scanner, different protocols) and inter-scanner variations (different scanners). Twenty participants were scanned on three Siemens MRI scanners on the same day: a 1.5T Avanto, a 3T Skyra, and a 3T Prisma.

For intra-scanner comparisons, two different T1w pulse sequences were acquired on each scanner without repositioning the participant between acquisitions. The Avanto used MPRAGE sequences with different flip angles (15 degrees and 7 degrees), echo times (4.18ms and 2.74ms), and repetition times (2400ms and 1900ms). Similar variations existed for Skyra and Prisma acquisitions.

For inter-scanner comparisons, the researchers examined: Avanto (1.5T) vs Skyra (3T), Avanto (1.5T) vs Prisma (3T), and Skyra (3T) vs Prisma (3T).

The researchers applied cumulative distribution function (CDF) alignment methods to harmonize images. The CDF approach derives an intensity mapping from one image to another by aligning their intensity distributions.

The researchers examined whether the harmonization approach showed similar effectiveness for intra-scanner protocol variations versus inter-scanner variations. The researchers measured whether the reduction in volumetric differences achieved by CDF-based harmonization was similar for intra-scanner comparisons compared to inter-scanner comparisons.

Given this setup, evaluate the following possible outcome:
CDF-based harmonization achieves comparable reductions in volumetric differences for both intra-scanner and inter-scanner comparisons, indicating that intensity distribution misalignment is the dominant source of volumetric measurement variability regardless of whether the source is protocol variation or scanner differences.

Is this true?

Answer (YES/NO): NO